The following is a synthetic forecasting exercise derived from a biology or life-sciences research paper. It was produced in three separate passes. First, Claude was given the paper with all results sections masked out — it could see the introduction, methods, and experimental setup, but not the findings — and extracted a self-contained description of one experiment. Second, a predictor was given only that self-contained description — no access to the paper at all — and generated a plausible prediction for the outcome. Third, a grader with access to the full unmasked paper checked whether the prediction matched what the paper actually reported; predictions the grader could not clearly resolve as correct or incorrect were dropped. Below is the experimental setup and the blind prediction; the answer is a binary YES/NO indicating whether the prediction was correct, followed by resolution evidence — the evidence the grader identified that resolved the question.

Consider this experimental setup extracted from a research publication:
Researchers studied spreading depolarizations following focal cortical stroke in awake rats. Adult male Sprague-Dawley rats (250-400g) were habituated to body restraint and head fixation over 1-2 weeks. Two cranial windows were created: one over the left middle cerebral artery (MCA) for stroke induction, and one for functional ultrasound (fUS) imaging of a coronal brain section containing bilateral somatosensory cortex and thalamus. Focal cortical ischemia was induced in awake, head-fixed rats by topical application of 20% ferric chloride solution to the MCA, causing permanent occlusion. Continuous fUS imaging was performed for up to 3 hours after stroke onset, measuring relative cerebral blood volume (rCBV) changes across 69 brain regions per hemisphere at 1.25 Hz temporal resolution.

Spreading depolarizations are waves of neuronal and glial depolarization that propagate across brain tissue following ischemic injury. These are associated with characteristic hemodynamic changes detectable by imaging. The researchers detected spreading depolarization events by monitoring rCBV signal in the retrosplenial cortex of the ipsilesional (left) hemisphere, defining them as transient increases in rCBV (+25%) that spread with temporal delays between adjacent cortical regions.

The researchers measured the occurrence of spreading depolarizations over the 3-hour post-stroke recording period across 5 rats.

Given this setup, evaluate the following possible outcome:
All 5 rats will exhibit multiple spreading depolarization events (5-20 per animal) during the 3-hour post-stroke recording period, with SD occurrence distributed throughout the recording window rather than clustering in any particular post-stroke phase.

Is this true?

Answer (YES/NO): YES